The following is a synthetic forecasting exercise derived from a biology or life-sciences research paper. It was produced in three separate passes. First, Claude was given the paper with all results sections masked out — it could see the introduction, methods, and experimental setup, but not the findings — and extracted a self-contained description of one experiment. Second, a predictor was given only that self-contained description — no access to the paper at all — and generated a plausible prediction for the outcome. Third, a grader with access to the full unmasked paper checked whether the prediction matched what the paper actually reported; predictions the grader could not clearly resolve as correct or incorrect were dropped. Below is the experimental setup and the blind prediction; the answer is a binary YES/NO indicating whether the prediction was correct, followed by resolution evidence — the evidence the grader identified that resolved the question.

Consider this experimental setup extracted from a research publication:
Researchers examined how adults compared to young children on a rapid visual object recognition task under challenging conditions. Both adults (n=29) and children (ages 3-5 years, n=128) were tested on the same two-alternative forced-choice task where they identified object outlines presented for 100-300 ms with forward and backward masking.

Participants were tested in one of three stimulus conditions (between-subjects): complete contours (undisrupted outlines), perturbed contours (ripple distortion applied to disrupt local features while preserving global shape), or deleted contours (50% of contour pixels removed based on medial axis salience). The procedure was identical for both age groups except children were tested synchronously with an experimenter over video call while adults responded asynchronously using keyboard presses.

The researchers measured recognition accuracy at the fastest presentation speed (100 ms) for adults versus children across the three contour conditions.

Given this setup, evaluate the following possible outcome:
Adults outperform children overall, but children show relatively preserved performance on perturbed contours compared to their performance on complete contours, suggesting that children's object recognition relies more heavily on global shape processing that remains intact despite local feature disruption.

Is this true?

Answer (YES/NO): NO